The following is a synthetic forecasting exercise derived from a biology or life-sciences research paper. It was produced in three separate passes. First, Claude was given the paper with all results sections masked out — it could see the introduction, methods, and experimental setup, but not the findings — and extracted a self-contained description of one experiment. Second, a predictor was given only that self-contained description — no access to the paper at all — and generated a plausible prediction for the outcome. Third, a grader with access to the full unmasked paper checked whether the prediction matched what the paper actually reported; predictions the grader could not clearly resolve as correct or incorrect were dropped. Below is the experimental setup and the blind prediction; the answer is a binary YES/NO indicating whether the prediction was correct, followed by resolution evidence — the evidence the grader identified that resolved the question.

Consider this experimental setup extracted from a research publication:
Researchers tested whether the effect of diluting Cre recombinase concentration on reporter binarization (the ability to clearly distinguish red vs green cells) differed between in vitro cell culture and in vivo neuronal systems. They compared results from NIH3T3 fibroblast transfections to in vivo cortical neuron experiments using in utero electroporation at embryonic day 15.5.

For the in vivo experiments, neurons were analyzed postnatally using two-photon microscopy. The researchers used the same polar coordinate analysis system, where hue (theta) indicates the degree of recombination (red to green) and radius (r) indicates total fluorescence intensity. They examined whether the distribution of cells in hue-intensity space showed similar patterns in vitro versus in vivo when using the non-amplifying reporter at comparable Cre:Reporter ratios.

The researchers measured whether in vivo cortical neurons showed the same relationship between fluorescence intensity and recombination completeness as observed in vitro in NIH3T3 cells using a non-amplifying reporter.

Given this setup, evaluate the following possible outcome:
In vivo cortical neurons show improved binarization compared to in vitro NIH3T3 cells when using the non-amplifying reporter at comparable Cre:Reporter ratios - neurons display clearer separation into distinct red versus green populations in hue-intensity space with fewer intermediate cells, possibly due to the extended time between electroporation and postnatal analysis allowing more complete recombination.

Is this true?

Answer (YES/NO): NO